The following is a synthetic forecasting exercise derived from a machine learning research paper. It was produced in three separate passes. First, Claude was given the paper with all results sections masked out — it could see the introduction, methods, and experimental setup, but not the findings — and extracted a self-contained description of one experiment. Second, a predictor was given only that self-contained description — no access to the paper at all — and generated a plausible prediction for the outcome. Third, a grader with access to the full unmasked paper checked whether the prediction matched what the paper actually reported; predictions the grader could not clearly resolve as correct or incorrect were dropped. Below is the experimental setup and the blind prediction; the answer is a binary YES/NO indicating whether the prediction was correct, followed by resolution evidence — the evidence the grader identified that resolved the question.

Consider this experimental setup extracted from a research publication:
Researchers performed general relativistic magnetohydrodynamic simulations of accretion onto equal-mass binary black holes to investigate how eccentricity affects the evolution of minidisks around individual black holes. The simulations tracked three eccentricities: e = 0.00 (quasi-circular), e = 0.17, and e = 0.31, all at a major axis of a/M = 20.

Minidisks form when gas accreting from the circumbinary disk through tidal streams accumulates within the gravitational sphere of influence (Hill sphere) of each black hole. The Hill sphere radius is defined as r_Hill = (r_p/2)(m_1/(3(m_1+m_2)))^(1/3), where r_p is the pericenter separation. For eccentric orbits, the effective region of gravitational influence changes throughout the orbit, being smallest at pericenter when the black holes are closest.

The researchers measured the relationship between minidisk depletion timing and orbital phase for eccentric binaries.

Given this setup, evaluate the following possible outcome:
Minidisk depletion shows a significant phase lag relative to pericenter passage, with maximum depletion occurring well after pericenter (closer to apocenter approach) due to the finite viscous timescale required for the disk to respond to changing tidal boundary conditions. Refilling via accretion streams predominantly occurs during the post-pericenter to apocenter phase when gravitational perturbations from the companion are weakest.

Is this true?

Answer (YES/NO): NO